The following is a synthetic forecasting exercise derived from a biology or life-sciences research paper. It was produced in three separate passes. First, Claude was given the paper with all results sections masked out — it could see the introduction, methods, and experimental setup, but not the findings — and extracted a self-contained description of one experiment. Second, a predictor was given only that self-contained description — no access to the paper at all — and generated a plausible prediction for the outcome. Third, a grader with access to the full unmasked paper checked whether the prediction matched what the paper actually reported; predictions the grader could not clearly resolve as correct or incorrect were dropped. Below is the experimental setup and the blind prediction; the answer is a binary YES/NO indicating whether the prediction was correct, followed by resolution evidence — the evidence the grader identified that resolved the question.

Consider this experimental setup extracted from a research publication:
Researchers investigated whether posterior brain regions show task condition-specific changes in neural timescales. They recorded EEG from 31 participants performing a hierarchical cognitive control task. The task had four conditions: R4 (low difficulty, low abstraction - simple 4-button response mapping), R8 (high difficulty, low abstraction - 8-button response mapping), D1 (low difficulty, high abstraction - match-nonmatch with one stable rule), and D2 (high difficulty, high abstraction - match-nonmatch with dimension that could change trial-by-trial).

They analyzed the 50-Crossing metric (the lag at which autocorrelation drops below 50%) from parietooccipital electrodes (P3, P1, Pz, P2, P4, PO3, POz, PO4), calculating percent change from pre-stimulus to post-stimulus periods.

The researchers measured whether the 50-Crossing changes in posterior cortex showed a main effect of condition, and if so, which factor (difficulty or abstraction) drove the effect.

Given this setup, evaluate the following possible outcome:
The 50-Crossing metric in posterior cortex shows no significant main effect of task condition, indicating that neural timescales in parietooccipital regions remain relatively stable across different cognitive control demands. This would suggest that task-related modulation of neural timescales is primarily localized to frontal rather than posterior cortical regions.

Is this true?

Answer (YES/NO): NO